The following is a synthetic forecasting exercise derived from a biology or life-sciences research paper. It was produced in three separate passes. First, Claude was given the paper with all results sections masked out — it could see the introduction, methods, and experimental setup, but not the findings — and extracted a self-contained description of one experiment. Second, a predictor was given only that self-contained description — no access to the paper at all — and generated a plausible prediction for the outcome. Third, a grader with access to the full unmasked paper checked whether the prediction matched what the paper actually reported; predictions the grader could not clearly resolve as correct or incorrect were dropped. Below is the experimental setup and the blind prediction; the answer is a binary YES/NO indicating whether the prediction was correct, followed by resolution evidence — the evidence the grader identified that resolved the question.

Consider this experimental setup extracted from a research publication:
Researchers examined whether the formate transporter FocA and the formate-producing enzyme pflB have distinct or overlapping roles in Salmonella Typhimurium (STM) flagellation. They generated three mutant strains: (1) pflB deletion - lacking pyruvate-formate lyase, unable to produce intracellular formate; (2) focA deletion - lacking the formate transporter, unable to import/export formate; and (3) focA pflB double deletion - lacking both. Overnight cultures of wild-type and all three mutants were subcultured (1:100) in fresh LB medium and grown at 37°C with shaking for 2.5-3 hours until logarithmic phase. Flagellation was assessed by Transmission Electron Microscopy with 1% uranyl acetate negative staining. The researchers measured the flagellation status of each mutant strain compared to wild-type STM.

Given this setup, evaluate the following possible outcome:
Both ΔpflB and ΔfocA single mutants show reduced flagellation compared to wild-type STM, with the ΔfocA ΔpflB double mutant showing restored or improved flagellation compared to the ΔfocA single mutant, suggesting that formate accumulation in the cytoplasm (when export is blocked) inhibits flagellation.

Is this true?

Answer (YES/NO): NO